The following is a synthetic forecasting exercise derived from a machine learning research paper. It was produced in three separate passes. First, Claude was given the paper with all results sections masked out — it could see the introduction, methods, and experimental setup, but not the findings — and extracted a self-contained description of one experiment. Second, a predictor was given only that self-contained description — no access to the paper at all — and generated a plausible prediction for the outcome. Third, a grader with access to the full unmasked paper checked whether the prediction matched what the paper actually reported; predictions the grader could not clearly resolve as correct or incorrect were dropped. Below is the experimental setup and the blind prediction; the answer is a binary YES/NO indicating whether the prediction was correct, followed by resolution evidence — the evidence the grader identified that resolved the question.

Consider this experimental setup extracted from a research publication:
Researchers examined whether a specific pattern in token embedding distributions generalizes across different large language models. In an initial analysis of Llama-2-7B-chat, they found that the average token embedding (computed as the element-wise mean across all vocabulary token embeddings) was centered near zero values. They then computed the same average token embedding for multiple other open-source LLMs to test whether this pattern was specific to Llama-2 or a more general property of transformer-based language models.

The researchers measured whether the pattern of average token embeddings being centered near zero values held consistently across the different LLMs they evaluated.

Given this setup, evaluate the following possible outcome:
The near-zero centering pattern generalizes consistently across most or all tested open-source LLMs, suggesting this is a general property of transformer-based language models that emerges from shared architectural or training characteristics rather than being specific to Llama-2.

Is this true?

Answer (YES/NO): YES